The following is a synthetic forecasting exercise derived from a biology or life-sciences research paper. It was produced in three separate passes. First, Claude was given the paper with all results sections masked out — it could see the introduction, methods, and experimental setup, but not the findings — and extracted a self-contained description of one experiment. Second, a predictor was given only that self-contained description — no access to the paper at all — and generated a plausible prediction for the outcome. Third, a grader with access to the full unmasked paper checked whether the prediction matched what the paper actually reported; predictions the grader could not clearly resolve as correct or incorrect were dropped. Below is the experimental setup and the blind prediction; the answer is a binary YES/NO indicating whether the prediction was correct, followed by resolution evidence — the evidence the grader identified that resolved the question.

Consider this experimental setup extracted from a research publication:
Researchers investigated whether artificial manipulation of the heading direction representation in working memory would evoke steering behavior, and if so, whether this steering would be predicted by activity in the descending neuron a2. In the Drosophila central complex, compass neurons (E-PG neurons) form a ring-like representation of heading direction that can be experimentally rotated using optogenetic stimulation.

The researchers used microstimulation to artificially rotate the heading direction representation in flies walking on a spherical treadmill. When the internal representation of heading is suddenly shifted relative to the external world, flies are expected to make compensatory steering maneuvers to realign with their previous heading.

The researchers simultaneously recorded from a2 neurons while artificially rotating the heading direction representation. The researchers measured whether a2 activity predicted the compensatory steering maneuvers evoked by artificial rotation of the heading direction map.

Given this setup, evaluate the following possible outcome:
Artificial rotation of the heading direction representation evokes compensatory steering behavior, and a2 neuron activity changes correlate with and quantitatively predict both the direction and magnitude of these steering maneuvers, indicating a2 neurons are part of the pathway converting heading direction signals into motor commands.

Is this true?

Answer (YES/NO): YES